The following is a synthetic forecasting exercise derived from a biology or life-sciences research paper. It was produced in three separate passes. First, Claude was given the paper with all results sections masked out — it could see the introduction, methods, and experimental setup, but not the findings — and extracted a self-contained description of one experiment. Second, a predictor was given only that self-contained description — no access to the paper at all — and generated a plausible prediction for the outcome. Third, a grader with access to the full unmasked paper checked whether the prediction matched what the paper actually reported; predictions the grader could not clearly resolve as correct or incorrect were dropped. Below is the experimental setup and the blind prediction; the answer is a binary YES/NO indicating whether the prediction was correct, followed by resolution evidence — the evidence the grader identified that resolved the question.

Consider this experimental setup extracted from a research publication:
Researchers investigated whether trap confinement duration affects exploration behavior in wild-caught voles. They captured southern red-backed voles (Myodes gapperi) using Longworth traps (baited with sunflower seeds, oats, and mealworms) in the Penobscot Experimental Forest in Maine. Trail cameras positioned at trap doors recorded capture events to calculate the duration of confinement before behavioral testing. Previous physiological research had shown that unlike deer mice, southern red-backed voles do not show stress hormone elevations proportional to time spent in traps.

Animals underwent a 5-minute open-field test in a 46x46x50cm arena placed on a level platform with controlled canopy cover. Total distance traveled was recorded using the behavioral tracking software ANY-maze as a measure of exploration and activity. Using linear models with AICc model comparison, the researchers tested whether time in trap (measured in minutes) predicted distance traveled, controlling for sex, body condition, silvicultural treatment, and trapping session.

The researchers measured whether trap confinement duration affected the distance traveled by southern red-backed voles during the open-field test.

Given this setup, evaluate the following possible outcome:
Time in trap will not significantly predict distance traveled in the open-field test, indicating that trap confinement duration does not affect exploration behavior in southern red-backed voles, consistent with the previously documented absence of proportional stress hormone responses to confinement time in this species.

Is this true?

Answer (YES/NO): YES